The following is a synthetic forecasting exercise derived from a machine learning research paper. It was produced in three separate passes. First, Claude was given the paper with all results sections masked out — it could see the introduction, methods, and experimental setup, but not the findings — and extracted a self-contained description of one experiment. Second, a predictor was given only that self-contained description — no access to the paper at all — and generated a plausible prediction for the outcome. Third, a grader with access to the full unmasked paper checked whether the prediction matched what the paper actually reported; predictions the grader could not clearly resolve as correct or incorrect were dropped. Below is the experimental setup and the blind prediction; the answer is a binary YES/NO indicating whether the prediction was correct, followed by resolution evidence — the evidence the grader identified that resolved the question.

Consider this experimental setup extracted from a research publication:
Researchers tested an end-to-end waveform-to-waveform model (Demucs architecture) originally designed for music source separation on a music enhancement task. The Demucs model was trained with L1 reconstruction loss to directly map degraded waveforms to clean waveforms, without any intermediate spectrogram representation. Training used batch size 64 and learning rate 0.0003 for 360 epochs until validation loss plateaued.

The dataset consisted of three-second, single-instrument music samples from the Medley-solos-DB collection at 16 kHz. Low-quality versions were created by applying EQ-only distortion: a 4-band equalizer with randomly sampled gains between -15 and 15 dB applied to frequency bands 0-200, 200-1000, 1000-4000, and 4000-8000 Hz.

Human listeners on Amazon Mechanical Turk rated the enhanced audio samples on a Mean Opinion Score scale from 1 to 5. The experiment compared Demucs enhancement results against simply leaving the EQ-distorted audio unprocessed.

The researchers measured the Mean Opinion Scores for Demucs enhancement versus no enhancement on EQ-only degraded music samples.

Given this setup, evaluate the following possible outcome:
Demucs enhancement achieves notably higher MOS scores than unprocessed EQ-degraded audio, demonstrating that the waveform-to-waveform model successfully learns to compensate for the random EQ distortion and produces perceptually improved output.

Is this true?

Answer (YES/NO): NO